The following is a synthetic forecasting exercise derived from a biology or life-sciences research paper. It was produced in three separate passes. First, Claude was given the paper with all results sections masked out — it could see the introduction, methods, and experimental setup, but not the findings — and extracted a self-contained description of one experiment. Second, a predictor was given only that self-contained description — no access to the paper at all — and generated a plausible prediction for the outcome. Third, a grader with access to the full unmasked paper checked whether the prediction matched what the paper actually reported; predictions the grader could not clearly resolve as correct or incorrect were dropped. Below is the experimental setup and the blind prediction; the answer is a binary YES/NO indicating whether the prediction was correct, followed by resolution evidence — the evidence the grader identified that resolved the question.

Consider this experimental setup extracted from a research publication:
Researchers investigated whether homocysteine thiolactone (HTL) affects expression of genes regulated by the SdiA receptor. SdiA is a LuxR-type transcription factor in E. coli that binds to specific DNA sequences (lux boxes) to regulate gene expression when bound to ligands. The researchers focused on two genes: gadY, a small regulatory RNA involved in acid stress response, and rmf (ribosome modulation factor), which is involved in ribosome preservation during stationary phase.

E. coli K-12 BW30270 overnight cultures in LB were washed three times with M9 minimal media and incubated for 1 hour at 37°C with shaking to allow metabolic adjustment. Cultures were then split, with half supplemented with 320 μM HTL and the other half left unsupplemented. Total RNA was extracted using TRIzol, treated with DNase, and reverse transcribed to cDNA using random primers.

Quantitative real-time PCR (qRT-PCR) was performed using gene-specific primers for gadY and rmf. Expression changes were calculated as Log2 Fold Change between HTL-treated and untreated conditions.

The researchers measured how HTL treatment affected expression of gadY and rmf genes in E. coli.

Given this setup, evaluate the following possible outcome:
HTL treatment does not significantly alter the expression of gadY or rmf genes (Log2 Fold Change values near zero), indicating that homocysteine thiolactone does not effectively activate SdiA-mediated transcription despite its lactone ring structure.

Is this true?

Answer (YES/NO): NO